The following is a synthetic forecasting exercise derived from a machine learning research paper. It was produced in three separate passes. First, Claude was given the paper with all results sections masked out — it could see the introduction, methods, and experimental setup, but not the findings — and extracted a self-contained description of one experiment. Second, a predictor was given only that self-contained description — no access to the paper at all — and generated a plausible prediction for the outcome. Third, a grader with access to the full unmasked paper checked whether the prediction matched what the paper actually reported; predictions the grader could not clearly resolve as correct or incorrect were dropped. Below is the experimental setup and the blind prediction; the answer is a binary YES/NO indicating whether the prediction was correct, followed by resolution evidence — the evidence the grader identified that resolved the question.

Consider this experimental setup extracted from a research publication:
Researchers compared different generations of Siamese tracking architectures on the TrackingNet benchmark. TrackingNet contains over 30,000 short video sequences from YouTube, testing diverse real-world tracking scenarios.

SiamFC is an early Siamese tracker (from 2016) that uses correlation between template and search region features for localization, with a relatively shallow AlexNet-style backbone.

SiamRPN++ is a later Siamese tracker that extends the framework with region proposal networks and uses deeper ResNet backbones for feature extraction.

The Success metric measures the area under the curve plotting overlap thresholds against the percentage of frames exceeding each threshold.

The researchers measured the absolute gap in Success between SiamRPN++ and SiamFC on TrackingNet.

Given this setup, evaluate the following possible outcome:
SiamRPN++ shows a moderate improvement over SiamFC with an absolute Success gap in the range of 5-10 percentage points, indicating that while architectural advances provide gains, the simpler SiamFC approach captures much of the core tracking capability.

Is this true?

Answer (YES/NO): NO